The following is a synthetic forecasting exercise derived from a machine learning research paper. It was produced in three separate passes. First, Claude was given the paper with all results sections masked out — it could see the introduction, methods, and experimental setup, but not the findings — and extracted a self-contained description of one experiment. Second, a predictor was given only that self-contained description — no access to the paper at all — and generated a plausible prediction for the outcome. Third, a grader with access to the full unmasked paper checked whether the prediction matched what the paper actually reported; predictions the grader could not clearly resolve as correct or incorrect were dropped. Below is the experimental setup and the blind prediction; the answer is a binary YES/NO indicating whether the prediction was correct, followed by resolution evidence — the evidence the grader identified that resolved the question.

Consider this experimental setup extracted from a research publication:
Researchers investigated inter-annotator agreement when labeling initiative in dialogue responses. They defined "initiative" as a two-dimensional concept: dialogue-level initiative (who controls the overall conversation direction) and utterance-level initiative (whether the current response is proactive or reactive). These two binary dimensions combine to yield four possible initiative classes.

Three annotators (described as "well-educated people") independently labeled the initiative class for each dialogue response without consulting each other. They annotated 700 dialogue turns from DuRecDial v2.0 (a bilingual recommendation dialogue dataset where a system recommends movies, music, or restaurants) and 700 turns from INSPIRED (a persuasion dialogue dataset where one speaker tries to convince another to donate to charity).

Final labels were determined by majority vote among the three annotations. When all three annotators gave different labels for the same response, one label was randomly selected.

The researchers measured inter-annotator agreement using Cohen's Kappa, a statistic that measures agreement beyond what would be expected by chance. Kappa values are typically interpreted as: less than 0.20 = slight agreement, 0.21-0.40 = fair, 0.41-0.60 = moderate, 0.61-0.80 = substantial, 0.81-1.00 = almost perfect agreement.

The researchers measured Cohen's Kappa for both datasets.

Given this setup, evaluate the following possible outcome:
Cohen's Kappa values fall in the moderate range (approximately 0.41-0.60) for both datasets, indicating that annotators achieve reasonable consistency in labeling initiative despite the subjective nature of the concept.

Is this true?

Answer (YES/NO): NO